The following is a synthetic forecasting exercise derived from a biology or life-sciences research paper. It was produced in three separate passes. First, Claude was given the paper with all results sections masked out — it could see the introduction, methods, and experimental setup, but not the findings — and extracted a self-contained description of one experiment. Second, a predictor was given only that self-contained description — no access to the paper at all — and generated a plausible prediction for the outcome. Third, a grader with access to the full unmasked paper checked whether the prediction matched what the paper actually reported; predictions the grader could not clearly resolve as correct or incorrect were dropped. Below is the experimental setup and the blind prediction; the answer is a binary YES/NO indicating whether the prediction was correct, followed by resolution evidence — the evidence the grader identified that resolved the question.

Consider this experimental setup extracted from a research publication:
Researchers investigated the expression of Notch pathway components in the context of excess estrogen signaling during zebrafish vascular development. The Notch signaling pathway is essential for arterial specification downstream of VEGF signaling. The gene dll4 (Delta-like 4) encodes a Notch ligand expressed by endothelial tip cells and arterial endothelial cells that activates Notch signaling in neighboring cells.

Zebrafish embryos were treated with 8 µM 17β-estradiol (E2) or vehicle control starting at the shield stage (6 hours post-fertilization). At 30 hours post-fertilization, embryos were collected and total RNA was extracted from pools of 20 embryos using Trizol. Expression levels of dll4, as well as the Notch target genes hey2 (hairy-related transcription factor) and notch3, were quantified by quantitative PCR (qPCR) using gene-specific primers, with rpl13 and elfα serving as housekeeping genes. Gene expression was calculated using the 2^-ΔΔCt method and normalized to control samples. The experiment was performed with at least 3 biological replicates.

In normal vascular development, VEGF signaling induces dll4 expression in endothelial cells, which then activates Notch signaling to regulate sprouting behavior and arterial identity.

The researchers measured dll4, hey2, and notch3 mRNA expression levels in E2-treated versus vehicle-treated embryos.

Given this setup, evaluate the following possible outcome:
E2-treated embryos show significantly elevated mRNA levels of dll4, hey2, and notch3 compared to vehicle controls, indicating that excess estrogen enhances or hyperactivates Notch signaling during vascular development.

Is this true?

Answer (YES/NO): NO